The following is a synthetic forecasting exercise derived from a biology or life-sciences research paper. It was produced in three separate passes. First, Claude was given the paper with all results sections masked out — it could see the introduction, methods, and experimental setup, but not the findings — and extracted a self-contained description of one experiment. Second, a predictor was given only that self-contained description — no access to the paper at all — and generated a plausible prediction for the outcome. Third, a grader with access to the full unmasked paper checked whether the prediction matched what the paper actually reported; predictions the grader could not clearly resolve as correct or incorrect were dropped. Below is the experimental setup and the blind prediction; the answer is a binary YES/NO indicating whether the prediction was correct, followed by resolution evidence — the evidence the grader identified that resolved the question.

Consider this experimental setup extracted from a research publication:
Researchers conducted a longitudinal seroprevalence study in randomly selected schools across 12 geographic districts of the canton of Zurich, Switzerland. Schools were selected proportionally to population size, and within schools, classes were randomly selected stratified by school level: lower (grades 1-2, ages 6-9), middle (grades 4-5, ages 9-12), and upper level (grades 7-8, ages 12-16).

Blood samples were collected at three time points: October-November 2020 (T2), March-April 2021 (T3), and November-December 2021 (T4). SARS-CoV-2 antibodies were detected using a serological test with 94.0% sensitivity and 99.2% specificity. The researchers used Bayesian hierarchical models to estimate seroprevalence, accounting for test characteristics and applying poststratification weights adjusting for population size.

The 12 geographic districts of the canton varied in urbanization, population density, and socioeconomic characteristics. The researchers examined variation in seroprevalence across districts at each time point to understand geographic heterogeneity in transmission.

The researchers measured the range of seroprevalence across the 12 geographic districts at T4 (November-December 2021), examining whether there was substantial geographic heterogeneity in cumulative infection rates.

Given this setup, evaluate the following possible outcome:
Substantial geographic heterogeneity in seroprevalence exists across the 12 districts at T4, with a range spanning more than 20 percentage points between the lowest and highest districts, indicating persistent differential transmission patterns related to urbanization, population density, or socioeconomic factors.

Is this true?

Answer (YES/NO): YES